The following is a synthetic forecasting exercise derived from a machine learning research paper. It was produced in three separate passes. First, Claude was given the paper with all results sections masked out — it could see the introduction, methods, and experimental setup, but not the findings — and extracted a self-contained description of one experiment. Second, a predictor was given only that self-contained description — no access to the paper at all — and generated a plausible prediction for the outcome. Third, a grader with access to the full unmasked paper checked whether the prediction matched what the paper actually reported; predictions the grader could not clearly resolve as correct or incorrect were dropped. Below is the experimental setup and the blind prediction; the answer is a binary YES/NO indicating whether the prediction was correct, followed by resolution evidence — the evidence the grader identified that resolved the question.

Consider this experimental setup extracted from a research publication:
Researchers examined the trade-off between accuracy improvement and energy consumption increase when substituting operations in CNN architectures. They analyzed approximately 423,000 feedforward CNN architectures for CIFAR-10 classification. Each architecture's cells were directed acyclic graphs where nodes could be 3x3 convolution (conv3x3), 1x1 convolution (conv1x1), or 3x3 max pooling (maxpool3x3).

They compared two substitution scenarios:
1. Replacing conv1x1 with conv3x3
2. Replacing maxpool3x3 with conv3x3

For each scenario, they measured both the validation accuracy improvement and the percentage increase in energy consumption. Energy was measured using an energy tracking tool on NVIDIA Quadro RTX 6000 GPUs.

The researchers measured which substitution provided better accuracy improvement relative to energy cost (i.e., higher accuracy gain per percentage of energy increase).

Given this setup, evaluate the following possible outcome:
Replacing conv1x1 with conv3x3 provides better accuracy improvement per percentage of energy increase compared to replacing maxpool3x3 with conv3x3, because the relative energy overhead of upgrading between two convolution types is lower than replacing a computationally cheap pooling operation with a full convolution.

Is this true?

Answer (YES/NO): YES